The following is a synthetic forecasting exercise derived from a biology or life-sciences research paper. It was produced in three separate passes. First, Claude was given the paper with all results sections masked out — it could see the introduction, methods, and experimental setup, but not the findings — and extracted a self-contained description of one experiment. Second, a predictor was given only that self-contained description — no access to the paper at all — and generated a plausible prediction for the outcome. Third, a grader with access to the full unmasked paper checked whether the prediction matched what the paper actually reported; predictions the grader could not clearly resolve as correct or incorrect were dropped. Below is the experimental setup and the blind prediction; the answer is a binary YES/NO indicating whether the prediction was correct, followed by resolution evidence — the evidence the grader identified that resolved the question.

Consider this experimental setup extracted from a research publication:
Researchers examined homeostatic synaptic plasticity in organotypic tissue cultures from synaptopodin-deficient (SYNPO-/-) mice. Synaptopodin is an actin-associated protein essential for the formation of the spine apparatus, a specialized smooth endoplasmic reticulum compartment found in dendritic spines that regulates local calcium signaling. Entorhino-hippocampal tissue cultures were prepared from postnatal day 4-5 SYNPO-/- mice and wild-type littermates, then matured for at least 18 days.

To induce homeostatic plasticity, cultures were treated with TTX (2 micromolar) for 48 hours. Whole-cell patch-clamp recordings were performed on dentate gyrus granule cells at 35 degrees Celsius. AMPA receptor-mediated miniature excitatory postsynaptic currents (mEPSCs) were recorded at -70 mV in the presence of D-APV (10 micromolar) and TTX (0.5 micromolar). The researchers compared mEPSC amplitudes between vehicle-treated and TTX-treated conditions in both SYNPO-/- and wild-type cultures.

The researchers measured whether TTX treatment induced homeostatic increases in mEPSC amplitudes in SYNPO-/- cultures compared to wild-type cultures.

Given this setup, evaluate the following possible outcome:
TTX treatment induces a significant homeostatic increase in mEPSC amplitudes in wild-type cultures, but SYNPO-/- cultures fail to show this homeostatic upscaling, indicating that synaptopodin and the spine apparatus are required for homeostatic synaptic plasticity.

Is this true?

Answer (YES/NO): YES